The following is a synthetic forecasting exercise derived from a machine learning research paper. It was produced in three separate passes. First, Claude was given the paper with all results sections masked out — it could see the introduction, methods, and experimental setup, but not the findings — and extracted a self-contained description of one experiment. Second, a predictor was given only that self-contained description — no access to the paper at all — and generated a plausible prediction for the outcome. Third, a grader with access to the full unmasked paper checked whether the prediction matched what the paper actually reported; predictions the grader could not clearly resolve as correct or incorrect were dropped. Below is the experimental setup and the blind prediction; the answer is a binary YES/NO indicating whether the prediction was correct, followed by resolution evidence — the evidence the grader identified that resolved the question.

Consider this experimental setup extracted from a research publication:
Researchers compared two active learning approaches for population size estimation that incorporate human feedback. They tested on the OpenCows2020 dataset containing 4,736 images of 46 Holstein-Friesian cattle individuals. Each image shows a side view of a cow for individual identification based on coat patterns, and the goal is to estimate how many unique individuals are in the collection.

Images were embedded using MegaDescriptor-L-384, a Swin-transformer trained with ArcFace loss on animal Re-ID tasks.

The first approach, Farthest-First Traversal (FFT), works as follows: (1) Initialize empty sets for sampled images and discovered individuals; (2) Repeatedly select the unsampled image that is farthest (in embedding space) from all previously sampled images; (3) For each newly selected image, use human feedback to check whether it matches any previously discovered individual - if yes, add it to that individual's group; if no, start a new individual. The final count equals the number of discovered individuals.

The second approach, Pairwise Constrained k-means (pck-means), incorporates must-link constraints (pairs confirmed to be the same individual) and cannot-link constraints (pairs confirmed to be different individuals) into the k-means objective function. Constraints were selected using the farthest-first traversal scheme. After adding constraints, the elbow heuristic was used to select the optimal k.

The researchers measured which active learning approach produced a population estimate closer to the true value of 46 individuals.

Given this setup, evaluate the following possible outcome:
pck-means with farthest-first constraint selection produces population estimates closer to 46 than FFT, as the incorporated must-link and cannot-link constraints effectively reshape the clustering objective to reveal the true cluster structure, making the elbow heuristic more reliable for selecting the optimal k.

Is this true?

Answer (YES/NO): NO